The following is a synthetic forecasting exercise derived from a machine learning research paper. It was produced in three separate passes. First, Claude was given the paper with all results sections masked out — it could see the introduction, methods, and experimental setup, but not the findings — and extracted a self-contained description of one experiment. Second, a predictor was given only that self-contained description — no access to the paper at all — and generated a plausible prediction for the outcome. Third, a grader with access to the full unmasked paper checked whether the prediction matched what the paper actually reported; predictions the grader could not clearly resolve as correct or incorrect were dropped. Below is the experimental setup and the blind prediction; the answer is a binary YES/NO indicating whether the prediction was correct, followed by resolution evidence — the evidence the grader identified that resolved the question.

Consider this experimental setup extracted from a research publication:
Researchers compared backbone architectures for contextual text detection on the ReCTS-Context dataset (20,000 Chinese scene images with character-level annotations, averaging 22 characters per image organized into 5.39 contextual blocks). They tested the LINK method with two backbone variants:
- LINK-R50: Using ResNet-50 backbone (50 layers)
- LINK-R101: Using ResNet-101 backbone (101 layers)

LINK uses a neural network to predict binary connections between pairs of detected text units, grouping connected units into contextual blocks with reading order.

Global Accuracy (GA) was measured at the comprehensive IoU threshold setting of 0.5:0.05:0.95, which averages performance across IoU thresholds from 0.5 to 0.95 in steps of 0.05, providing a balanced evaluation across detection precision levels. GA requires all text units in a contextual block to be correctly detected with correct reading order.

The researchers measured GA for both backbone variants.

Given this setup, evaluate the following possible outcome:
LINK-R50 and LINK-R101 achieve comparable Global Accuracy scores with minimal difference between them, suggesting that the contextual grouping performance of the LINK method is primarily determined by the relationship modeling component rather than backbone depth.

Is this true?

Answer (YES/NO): YES